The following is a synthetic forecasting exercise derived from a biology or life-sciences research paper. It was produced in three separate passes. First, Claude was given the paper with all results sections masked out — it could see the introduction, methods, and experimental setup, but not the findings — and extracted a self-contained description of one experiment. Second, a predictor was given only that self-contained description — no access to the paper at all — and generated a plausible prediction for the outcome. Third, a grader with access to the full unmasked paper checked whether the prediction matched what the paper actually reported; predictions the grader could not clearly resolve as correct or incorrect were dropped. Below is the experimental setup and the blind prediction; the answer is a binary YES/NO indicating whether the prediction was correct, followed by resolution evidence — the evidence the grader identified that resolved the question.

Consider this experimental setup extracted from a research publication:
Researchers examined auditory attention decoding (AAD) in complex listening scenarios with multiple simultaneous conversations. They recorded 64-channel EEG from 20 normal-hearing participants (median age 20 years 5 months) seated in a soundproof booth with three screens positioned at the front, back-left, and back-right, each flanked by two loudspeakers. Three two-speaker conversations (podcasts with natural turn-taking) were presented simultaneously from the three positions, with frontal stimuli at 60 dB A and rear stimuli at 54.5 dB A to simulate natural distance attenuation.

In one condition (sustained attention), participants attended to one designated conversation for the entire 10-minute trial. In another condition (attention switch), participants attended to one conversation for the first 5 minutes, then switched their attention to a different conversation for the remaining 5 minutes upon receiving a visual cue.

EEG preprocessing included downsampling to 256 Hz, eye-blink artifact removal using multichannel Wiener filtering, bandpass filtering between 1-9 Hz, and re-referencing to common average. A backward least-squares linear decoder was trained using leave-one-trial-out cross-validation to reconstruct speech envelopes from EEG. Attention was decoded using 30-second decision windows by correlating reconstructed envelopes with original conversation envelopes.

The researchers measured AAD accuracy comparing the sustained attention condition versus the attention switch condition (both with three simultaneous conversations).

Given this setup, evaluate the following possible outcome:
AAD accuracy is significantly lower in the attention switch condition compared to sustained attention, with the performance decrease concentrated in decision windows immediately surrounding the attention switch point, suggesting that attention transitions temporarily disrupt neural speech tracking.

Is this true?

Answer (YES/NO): NO